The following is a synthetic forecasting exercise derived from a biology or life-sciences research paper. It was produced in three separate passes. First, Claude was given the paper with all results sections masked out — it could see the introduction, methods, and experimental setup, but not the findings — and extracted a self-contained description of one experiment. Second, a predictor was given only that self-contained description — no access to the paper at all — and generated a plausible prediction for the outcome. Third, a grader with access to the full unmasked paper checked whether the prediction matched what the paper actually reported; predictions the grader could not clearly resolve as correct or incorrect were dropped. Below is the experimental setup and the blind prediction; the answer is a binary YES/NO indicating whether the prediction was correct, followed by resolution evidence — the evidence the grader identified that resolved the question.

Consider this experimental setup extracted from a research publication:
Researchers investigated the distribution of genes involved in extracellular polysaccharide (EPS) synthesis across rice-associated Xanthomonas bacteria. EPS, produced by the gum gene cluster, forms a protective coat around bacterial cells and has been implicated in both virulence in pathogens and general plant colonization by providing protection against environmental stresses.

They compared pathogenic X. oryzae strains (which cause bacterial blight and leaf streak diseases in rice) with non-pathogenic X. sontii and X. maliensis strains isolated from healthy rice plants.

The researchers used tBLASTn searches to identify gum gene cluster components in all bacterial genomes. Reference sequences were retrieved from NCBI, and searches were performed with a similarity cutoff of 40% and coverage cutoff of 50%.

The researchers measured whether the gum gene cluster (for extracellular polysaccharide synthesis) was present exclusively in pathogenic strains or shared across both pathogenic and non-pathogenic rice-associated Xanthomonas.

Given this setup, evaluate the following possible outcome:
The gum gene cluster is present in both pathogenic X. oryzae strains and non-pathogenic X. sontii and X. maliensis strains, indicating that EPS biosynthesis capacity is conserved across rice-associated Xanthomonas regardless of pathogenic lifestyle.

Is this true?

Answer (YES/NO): YES